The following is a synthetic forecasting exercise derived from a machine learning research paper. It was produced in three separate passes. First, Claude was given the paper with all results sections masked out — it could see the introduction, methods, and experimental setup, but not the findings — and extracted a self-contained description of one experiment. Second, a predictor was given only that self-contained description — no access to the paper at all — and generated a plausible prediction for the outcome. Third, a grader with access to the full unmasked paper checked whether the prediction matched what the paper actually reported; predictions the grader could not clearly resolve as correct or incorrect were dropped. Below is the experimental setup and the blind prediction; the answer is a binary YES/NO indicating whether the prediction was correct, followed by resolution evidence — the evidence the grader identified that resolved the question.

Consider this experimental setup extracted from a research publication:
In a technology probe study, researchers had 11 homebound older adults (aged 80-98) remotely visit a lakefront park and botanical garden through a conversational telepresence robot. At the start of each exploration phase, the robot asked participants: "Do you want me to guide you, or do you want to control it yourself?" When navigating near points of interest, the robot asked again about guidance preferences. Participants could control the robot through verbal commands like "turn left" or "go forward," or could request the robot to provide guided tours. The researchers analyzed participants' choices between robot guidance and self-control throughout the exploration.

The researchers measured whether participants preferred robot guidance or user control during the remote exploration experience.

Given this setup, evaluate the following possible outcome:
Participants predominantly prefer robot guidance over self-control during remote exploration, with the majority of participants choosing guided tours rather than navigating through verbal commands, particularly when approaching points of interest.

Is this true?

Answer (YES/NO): YES